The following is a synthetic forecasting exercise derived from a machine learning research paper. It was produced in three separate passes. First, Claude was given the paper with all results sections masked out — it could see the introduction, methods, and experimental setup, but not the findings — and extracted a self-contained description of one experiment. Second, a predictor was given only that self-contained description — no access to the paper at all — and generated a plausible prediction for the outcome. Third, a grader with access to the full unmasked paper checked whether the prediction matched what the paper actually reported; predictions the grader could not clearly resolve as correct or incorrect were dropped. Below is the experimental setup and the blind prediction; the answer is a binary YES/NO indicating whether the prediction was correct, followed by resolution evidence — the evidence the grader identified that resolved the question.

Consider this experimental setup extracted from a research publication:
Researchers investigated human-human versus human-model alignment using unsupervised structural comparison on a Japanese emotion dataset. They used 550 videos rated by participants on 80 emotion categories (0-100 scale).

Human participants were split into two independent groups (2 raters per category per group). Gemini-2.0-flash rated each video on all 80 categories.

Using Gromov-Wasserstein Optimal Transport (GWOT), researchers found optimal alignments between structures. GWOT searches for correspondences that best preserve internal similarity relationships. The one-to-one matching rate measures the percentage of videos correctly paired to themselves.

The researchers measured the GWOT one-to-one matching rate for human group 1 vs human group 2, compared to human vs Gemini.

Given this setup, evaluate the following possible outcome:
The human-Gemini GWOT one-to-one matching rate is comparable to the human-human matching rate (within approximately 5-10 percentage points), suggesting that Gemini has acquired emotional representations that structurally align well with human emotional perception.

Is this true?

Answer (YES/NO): NO